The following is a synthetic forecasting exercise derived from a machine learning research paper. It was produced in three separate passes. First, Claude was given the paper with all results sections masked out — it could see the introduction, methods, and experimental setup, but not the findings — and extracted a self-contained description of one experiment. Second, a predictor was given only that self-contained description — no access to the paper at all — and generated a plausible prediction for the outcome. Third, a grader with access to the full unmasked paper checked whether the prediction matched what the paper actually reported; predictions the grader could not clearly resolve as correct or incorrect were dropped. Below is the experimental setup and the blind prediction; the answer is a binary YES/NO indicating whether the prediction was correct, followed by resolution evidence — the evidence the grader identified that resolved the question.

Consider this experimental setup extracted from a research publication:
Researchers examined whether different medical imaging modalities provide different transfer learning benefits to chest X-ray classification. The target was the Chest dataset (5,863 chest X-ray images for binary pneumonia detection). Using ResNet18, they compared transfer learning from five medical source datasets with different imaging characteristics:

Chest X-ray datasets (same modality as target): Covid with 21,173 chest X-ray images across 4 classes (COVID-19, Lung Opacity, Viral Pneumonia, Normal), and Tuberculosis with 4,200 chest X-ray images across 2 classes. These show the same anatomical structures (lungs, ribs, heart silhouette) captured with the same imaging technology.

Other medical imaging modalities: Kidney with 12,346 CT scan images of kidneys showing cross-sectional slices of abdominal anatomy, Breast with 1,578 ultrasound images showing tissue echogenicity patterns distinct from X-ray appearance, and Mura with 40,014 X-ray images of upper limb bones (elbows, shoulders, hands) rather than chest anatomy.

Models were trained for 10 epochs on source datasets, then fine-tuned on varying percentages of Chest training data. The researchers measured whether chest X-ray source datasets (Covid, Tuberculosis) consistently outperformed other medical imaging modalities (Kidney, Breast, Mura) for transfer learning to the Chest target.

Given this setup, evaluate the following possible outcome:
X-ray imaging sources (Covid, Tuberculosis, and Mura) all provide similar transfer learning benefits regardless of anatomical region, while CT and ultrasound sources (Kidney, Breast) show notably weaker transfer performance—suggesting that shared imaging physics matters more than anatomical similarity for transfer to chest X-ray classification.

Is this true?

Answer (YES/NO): NO